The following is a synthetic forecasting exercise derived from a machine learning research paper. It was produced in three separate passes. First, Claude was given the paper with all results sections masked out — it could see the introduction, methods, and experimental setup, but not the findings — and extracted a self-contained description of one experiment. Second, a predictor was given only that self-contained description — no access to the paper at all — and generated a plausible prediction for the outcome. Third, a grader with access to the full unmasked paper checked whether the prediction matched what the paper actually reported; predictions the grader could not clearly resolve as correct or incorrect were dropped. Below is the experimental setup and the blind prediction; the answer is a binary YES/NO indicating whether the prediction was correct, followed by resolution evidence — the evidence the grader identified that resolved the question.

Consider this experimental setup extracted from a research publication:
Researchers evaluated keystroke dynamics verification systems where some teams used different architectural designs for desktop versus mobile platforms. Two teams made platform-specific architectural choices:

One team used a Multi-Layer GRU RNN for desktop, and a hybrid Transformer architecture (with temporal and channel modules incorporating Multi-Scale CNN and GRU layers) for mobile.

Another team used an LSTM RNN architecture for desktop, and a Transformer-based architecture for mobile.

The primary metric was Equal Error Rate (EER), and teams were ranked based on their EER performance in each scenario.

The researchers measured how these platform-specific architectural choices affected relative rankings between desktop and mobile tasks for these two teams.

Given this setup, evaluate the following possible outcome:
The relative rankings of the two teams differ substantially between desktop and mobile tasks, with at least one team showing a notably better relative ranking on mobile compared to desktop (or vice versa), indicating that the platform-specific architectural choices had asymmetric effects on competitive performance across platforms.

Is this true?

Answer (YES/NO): YES